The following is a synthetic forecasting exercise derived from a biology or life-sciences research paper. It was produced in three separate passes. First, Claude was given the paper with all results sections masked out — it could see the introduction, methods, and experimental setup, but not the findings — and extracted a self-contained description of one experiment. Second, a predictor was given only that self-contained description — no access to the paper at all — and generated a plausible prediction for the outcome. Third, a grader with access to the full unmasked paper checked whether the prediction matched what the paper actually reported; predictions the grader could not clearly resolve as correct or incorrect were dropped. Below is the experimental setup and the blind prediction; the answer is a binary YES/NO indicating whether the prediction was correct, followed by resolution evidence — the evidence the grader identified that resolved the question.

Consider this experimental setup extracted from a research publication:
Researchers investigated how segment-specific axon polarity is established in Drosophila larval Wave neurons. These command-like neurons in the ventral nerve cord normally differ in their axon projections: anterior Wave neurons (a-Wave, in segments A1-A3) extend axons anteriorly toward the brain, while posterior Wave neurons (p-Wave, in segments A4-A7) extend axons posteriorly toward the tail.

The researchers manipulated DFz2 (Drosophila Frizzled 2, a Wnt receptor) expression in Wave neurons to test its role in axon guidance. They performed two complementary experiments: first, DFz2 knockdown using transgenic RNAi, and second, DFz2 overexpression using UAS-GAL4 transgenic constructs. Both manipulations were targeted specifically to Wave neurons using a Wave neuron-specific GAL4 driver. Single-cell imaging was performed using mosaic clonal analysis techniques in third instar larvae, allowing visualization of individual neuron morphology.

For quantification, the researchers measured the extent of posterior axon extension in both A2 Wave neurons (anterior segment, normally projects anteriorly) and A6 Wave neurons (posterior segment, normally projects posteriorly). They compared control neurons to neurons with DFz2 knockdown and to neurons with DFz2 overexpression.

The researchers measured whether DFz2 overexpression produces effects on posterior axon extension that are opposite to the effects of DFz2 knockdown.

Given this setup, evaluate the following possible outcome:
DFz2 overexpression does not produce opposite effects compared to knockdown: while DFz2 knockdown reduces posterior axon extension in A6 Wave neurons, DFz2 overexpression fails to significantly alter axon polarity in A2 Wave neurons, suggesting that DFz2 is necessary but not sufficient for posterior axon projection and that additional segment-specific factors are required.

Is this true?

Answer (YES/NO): NO